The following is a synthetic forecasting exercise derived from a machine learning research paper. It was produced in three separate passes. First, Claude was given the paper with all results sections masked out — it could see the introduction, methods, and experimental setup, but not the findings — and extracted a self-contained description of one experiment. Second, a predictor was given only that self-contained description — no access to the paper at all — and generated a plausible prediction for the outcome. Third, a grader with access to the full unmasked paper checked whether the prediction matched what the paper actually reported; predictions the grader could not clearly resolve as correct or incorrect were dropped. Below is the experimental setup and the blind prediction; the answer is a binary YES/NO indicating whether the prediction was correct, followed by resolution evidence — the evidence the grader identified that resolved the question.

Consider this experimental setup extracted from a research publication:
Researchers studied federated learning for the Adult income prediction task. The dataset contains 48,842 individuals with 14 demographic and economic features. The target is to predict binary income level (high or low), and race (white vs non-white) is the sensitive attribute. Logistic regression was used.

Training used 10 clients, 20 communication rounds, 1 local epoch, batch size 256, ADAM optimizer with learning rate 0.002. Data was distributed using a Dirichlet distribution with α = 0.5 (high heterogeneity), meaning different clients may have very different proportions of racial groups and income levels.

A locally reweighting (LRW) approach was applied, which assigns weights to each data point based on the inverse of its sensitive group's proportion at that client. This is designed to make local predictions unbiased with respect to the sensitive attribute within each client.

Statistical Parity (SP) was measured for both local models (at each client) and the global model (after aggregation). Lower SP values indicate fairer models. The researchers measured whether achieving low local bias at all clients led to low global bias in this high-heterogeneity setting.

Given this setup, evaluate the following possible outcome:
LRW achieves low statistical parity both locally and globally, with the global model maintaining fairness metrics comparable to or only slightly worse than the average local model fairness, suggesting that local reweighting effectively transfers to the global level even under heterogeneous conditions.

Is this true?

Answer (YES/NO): NO